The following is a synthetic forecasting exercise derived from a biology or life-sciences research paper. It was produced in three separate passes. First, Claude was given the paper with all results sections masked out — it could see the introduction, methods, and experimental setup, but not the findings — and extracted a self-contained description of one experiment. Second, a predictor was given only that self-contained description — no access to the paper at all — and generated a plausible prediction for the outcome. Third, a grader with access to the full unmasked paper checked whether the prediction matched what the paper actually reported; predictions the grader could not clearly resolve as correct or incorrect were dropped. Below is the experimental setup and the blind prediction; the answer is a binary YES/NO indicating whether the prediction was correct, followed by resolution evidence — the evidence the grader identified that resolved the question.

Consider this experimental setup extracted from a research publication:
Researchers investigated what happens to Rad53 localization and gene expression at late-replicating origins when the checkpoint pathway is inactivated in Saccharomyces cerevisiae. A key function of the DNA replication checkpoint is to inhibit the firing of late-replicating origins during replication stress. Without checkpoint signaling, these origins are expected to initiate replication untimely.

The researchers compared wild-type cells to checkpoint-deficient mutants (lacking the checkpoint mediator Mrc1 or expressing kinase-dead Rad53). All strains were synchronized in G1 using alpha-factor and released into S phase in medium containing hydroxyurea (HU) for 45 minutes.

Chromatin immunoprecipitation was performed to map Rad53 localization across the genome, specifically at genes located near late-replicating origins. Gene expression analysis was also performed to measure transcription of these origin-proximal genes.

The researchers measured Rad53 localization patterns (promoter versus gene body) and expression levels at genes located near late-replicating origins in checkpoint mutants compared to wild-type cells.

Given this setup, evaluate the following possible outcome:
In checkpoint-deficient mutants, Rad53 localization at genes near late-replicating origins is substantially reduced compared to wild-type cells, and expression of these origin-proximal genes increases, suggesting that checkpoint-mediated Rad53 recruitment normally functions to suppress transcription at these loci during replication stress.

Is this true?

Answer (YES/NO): NO